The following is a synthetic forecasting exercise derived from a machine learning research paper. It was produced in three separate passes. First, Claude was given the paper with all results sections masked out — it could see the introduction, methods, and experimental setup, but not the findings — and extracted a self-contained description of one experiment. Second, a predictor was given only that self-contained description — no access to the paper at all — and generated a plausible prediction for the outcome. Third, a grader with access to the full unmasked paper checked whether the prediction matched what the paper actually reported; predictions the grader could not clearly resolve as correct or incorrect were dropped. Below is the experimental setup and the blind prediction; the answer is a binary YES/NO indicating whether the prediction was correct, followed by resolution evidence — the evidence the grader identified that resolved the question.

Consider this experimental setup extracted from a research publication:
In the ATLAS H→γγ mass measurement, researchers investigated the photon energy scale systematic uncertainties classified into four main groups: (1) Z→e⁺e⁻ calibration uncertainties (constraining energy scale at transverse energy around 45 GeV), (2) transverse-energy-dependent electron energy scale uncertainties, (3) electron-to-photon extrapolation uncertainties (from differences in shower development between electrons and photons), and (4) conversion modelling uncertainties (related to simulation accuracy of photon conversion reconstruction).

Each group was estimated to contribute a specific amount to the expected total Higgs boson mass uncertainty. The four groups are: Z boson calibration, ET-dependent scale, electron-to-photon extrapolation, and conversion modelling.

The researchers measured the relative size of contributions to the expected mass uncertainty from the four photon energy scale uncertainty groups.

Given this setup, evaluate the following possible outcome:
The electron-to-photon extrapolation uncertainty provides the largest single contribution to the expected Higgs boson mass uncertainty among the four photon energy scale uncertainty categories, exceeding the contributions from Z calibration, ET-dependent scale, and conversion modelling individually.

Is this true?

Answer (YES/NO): NO